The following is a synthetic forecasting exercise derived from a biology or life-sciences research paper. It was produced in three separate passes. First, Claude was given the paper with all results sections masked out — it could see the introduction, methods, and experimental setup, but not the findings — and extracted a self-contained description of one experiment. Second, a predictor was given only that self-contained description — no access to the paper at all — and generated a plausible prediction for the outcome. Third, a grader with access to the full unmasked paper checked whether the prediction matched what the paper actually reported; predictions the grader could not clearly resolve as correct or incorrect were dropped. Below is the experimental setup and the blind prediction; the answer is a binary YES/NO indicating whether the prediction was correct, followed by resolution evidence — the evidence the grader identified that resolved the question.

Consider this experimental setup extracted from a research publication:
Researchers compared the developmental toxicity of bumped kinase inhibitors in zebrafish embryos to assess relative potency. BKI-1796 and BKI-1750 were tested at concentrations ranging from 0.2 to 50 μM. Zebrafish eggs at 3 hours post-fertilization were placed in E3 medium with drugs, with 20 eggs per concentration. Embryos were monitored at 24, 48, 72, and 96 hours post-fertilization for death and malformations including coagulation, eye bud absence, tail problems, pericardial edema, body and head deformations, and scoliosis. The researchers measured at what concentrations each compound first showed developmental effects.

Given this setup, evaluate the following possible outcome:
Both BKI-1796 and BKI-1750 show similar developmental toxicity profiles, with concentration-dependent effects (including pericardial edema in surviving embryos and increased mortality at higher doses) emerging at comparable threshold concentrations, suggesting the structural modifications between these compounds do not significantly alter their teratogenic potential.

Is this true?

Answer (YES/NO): NO